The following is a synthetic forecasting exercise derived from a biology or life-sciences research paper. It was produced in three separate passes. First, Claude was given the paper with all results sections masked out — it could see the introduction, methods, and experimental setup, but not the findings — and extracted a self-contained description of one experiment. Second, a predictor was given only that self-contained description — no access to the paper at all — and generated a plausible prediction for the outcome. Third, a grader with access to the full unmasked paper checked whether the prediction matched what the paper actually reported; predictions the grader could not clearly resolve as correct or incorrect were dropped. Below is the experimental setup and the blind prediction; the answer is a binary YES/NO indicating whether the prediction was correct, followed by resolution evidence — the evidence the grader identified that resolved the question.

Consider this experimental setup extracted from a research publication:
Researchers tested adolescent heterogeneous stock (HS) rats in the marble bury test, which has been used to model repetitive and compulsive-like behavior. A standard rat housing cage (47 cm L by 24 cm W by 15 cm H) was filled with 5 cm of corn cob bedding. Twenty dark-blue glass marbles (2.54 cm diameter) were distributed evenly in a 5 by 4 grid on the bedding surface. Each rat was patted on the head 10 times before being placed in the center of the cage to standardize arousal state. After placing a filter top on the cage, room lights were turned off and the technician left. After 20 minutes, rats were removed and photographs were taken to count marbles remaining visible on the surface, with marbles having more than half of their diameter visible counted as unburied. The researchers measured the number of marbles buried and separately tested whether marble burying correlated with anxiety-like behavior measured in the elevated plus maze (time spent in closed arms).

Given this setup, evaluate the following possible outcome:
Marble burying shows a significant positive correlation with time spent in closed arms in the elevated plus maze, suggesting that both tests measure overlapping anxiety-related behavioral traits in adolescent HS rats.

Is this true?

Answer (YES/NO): NO